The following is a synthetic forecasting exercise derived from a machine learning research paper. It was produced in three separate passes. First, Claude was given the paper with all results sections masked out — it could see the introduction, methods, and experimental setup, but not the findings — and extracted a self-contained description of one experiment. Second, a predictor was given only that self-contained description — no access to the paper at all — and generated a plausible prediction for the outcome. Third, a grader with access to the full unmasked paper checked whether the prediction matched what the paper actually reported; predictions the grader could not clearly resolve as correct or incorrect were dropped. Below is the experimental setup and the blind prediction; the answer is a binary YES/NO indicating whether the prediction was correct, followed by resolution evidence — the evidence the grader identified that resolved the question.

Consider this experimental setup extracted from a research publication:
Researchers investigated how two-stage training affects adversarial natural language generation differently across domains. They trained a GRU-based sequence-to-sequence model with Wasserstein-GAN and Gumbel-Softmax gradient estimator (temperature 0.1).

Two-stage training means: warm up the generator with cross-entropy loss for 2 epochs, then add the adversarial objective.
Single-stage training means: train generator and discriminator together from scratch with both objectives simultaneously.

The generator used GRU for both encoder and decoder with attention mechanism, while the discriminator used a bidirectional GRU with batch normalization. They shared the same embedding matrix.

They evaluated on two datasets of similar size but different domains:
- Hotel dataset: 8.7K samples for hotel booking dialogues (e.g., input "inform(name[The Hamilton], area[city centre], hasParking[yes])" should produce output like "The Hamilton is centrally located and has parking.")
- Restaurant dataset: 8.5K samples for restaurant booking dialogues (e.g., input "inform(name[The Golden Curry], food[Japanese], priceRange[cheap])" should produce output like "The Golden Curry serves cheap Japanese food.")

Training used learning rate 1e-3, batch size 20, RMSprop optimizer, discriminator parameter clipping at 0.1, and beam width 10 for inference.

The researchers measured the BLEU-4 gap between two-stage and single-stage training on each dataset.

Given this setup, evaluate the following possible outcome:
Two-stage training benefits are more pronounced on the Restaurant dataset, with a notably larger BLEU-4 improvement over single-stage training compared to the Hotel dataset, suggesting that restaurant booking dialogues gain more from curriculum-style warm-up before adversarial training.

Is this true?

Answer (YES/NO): YES